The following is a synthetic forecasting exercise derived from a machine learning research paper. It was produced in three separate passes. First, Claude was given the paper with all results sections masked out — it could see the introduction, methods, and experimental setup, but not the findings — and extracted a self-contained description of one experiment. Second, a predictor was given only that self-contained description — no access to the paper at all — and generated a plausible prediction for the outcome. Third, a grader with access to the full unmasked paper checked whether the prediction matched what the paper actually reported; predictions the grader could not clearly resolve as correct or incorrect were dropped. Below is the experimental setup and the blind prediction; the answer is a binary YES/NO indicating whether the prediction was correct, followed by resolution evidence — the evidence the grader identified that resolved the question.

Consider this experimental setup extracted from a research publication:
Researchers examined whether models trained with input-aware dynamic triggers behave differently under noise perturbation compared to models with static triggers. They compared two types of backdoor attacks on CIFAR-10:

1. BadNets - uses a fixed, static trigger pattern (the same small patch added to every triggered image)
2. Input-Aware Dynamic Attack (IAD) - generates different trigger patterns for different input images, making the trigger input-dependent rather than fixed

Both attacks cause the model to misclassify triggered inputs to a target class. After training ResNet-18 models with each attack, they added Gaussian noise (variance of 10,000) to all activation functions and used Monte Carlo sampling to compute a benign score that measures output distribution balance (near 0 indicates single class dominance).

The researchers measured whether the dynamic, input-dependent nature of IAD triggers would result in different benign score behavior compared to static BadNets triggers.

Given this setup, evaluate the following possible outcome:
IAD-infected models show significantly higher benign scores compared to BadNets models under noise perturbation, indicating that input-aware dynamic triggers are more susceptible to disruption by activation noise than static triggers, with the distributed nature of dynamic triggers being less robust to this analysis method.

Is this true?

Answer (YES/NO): NO